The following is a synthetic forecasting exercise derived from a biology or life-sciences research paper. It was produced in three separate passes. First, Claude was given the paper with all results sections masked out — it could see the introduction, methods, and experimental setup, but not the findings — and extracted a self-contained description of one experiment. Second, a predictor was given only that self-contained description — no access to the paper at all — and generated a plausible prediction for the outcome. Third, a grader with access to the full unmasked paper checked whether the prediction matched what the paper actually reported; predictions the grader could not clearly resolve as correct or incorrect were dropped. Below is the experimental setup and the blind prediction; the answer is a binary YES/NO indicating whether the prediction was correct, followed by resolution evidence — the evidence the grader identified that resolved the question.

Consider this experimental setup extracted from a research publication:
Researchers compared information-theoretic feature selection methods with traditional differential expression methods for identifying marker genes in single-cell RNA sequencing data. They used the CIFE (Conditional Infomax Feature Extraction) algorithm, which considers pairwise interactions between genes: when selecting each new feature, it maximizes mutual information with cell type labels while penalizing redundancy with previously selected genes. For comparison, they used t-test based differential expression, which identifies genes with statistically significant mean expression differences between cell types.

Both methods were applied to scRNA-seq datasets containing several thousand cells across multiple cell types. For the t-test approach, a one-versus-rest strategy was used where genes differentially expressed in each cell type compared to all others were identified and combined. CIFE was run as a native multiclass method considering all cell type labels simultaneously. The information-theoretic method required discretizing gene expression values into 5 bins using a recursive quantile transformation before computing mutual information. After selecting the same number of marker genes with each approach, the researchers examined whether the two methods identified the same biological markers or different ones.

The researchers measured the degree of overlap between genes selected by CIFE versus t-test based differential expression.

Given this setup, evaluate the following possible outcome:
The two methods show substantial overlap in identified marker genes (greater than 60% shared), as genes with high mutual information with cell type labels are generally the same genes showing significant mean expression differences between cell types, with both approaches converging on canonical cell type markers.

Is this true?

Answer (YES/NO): NO